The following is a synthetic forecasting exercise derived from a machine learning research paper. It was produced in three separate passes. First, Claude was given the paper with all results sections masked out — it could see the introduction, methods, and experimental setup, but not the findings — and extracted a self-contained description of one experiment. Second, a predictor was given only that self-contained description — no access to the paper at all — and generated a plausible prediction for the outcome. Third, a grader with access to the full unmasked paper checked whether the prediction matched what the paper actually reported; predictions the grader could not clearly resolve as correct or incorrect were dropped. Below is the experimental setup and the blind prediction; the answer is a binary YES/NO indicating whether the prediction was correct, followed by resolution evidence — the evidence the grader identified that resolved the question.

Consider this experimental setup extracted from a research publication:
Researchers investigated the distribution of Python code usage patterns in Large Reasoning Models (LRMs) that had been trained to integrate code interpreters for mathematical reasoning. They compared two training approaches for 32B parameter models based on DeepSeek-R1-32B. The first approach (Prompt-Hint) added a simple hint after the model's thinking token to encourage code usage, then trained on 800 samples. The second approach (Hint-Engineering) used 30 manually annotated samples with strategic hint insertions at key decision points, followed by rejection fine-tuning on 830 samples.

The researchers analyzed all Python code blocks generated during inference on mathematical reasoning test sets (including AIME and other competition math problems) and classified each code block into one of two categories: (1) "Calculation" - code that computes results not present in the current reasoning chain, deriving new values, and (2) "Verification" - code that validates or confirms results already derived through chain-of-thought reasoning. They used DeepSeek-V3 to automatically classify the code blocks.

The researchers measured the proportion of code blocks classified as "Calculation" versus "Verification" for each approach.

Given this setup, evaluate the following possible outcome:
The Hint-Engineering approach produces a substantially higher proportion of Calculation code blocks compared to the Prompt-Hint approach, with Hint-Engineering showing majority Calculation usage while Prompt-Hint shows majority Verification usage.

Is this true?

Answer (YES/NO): YES